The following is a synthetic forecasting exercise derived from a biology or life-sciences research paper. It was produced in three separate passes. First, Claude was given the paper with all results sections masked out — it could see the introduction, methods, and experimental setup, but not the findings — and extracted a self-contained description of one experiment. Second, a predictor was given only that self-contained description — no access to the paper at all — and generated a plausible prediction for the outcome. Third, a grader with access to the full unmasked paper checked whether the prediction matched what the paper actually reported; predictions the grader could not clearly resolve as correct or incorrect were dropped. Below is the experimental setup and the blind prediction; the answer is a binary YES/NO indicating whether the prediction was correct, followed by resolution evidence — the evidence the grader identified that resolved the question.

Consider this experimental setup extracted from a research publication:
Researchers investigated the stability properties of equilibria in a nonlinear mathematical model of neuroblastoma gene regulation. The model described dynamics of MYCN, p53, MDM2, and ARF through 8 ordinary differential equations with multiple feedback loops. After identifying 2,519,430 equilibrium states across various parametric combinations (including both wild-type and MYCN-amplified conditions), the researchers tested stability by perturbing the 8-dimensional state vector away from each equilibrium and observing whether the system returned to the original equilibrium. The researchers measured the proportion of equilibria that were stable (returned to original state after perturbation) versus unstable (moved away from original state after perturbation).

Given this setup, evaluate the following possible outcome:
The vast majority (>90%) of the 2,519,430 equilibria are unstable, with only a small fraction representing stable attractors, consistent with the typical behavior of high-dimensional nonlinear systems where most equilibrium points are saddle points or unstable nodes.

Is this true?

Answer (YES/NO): NO